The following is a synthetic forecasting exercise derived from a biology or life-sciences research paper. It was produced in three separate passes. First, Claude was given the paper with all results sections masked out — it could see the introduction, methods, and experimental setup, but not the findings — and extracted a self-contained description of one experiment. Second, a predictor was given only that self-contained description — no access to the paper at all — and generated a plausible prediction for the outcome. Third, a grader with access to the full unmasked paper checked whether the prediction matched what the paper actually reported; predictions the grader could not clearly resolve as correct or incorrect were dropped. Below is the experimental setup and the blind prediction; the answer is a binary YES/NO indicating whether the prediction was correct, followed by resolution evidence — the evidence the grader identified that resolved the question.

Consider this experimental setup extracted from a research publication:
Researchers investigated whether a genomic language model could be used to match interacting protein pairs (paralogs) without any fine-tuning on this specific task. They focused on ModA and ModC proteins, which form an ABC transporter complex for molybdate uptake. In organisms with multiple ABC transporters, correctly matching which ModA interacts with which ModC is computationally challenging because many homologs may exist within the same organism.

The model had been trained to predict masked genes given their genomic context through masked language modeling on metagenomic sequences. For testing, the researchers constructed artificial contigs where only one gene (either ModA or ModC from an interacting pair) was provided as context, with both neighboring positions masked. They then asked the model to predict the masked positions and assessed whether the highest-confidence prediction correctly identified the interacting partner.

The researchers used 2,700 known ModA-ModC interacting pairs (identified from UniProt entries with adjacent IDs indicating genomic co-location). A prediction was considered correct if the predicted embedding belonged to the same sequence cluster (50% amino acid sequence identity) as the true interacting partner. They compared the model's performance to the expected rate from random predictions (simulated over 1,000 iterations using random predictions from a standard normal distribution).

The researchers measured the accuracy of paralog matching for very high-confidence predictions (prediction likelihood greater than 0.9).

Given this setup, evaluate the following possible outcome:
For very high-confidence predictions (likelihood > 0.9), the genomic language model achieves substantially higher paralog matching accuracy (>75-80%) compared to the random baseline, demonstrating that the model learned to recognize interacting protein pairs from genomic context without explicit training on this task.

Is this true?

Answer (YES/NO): NO